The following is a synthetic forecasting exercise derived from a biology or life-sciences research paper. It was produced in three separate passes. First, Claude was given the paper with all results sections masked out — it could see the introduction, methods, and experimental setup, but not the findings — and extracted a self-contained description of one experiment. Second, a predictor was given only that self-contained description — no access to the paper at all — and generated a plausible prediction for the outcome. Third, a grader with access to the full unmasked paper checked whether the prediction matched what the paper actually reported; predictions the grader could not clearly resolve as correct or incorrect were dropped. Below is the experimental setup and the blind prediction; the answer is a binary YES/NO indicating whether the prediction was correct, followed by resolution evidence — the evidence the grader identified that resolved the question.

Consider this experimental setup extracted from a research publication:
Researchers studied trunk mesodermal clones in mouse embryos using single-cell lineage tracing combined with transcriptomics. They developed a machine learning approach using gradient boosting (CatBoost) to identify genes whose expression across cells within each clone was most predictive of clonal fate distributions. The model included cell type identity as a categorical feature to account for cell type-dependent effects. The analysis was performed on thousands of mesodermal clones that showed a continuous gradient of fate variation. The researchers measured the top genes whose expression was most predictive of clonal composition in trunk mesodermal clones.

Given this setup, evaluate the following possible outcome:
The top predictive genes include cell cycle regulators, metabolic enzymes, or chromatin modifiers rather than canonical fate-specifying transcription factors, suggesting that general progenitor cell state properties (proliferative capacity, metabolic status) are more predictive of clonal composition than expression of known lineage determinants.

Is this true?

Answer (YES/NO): NO